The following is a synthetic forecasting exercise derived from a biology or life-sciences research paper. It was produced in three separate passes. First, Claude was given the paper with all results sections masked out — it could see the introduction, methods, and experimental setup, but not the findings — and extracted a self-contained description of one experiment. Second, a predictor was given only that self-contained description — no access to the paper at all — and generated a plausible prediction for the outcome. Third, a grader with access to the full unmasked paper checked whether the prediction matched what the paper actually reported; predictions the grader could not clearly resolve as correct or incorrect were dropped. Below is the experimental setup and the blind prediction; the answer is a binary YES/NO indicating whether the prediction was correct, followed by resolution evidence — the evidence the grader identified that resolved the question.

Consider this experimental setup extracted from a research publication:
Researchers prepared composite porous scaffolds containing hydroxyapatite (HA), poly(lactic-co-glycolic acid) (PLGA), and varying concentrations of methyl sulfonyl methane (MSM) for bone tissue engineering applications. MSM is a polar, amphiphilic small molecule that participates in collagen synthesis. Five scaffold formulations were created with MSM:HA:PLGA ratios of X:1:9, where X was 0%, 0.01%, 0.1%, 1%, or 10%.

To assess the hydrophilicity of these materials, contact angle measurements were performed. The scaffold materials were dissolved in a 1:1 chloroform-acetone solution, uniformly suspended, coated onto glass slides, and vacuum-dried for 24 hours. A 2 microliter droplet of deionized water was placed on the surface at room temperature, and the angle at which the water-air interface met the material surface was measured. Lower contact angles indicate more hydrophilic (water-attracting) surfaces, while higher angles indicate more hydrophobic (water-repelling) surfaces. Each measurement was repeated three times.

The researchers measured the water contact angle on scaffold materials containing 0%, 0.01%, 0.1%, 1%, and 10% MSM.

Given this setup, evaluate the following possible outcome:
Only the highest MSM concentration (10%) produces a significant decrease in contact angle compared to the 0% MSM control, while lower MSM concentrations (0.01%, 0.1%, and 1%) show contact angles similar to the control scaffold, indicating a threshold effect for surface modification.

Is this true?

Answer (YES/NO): NO